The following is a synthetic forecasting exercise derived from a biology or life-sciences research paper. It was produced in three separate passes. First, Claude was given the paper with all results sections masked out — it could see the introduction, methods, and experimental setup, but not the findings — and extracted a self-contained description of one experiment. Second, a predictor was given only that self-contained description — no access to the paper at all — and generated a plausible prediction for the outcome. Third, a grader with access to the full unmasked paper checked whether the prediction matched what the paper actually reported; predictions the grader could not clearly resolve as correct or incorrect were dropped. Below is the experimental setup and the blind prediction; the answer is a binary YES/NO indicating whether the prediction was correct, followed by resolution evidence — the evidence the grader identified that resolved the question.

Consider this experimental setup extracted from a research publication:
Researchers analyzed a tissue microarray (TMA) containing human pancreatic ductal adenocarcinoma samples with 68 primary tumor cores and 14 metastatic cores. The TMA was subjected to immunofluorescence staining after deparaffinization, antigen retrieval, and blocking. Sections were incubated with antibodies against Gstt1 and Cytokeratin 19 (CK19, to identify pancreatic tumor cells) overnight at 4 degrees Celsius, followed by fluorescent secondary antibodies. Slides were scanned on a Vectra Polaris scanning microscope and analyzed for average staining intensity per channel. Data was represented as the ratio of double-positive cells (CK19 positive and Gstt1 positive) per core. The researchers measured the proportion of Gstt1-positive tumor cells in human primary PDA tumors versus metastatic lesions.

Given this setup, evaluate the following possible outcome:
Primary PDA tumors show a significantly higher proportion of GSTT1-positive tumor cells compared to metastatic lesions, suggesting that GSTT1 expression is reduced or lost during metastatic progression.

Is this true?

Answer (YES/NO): NO